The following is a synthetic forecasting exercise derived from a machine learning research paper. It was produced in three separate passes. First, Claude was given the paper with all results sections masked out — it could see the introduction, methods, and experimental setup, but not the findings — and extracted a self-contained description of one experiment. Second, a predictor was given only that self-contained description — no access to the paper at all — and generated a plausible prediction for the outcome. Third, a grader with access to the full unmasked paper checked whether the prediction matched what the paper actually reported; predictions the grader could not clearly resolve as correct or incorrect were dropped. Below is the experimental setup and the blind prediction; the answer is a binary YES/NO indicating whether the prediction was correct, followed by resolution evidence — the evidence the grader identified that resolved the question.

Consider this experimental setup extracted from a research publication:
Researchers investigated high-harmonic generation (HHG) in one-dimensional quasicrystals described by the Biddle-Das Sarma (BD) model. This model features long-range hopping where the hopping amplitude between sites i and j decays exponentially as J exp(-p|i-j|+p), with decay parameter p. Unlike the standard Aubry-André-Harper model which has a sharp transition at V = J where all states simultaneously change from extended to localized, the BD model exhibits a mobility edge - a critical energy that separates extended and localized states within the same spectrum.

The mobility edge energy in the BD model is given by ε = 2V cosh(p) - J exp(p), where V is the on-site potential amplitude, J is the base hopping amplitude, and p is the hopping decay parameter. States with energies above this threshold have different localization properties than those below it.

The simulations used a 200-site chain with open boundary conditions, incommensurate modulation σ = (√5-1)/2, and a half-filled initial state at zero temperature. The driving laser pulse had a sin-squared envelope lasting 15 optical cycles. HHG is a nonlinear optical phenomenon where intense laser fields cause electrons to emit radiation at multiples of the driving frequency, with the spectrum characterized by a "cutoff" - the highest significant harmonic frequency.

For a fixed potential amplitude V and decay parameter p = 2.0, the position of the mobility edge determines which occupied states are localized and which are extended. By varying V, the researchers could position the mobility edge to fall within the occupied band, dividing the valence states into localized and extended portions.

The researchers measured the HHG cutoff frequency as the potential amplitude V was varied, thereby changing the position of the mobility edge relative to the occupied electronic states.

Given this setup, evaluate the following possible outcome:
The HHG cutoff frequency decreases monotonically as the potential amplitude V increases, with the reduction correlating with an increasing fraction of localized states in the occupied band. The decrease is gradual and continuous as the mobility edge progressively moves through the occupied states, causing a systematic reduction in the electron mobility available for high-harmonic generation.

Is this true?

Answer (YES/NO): NO